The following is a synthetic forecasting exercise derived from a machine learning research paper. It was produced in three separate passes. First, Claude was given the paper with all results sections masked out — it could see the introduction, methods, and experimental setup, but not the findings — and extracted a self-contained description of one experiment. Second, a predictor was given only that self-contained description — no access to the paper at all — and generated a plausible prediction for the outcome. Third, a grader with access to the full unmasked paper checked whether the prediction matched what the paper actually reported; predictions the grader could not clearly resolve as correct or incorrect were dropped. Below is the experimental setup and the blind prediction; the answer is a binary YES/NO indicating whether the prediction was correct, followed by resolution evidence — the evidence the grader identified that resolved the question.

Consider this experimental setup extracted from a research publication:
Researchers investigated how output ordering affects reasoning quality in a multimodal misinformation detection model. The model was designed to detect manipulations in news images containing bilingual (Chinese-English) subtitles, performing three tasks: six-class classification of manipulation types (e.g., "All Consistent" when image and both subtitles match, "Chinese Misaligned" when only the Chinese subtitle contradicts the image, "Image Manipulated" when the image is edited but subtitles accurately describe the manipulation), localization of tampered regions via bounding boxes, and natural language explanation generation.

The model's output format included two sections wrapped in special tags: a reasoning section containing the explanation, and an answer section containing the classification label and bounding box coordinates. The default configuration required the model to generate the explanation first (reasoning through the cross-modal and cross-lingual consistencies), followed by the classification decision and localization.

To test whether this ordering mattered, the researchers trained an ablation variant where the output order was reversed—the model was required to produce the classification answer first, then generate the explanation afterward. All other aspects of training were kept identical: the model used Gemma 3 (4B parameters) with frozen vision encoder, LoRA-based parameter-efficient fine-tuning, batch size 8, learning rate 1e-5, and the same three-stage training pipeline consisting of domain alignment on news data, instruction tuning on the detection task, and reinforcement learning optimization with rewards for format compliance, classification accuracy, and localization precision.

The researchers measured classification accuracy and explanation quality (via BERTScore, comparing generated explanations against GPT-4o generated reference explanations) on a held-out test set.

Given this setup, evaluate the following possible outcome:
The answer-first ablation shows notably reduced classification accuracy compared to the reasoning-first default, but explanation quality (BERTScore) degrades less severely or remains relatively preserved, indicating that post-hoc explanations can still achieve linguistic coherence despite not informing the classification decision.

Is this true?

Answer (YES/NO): NO